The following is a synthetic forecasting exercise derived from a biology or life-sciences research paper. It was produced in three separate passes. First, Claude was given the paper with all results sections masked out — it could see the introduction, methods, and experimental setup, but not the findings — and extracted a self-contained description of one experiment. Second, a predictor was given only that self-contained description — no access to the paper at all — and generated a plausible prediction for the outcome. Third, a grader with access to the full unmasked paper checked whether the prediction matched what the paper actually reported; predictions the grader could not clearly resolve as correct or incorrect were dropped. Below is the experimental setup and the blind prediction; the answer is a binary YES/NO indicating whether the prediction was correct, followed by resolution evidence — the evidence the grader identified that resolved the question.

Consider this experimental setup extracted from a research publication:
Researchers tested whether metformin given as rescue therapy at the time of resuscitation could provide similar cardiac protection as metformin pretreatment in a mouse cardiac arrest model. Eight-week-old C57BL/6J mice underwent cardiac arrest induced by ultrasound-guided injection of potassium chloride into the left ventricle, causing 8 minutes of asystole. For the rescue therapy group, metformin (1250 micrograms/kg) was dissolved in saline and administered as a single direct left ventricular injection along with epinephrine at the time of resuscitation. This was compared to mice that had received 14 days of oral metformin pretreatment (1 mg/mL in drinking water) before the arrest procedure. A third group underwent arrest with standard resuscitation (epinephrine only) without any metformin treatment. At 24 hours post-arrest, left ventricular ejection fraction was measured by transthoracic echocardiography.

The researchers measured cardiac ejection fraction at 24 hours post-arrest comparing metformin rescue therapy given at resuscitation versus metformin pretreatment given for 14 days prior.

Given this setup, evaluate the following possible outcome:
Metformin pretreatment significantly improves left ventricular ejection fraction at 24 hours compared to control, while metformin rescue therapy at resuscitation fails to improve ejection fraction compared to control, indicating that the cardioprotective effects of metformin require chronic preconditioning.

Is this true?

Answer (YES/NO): YES